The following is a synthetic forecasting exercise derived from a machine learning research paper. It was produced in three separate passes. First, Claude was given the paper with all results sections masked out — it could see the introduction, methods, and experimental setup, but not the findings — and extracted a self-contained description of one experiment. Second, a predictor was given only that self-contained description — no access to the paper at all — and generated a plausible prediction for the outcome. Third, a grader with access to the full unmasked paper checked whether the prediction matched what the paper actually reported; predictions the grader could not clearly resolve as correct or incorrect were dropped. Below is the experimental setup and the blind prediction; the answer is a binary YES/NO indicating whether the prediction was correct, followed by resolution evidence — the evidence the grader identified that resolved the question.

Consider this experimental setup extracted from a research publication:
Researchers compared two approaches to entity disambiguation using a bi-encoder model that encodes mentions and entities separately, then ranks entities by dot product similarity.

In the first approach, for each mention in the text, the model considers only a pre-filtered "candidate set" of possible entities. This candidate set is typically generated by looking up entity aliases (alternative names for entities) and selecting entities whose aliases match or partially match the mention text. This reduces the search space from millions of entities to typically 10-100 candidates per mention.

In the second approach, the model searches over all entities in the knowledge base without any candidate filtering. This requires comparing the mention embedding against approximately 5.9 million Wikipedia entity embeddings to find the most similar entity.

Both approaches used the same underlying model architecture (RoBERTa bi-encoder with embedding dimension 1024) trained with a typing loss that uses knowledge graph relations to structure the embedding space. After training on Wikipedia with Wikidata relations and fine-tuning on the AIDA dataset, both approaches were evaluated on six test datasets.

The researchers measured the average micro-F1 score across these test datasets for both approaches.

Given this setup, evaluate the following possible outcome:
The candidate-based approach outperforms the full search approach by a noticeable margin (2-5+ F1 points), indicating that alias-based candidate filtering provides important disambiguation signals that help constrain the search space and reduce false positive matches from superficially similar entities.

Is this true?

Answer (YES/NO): YES